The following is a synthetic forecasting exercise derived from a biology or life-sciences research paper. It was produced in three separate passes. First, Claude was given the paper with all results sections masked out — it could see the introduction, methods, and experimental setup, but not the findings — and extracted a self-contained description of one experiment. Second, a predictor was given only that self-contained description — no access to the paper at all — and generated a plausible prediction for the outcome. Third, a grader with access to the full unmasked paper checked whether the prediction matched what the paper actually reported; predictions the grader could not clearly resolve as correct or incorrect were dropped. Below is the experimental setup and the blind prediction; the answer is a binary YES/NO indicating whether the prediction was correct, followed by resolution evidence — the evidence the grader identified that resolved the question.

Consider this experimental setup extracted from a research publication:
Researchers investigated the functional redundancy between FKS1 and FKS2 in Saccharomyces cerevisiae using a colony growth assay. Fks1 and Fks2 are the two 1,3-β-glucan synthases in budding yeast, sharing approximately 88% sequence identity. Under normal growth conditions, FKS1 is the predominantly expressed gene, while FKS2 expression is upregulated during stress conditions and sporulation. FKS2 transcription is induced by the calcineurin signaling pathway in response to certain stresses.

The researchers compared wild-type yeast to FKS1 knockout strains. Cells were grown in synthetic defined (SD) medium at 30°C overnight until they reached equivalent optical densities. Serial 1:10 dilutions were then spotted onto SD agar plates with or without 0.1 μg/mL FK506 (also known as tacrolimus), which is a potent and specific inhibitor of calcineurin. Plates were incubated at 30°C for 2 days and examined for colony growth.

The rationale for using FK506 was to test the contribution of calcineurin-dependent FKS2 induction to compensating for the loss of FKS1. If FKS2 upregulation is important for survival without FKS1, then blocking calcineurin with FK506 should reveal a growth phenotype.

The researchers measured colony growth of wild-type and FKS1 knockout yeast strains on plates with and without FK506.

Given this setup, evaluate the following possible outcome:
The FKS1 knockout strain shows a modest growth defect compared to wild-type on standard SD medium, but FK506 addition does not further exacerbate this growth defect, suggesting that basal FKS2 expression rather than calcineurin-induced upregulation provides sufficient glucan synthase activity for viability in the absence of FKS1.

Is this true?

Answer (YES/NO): NO